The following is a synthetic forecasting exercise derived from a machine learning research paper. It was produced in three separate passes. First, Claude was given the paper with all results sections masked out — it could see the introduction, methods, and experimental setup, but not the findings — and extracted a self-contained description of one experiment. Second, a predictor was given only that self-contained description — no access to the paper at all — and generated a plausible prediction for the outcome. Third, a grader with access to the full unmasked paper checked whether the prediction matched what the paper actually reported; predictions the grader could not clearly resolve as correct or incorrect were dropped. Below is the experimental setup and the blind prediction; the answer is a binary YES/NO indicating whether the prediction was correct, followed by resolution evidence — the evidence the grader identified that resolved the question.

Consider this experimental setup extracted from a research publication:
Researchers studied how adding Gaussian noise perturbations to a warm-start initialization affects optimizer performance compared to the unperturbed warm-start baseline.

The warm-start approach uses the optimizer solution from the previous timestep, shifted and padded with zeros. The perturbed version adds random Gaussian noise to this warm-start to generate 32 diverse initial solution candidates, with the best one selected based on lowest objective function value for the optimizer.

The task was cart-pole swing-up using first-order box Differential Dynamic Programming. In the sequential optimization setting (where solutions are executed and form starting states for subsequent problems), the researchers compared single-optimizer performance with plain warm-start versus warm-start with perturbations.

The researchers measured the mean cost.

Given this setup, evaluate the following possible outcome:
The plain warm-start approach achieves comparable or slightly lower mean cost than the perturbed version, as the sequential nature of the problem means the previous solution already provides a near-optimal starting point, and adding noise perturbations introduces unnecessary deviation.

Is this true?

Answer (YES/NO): NO